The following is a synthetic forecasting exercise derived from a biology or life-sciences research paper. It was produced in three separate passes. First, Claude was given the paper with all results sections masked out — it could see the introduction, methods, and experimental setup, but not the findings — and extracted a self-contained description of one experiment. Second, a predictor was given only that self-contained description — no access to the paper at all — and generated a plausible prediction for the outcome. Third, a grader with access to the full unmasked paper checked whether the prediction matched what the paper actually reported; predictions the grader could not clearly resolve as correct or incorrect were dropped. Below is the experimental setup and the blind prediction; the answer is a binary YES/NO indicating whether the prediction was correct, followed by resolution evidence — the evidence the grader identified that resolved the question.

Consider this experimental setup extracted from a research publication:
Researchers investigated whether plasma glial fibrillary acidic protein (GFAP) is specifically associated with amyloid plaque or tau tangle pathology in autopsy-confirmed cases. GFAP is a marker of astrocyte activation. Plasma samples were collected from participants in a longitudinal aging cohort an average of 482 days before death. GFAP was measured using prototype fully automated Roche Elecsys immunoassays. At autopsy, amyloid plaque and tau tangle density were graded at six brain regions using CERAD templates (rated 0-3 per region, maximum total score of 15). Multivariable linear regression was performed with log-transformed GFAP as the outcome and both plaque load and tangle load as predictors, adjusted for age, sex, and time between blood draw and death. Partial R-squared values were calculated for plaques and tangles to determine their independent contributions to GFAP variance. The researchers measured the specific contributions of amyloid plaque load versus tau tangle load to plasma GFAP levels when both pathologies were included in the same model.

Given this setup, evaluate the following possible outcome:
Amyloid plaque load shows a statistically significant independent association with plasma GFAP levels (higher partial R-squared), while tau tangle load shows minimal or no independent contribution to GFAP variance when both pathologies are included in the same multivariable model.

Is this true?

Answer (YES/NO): NO